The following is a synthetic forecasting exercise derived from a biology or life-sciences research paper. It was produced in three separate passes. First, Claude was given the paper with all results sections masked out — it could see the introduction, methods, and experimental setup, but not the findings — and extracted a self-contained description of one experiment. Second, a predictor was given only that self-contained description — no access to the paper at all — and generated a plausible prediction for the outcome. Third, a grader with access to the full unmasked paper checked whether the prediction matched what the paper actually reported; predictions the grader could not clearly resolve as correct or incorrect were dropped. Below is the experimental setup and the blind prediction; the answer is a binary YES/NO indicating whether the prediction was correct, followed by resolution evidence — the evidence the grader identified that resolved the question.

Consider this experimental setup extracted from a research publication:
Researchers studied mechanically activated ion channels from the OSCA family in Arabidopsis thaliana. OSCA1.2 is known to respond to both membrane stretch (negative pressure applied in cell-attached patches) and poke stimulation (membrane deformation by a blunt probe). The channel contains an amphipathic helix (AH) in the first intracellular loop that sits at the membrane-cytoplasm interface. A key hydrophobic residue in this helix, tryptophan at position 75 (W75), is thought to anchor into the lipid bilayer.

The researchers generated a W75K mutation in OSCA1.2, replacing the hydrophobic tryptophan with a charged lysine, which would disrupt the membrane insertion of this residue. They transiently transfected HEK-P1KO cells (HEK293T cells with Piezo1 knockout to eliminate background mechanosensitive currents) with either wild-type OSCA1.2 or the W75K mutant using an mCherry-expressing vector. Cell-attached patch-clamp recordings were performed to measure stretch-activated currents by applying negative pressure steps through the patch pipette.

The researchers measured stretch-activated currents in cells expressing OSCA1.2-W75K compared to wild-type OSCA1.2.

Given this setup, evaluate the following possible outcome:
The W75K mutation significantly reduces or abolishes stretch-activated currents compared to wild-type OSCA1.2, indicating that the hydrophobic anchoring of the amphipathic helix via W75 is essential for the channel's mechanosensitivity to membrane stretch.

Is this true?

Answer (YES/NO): NO